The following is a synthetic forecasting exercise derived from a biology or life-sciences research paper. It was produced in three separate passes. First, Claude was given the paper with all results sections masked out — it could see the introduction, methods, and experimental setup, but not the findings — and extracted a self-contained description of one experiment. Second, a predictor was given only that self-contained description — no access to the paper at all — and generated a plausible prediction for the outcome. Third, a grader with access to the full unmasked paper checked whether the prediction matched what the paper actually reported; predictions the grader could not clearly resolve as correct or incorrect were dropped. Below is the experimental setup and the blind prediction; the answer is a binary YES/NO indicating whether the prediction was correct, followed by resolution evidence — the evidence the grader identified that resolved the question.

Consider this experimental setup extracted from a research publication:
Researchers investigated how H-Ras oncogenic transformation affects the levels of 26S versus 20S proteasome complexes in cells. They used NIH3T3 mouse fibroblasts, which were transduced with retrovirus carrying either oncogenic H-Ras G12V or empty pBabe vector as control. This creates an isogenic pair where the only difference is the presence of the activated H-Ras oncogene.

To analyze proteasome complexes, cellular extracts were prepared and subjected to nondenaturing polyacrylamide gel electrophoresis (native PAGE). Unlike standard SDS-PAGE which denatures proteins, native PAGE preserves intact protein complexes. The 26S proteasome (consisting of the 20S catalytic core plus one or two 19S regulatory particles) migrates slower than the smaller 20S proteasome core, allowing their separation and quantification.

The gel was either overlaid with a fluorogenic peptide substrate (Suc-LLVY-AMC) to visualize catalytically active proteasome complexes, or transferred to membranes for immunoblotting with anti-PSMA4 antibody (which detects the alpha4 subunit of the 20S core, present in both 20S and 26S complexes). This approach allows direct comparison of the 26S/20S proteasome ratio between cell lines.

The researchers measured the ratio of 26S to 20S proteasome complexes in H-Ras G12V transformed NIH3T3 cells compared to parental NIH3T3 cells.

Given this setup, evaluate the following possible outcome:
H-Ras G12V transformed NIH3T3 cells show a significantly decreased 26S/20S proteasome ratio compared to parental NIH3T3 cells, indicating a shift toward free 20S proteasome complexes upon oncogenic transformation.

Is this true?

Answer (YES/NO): NO